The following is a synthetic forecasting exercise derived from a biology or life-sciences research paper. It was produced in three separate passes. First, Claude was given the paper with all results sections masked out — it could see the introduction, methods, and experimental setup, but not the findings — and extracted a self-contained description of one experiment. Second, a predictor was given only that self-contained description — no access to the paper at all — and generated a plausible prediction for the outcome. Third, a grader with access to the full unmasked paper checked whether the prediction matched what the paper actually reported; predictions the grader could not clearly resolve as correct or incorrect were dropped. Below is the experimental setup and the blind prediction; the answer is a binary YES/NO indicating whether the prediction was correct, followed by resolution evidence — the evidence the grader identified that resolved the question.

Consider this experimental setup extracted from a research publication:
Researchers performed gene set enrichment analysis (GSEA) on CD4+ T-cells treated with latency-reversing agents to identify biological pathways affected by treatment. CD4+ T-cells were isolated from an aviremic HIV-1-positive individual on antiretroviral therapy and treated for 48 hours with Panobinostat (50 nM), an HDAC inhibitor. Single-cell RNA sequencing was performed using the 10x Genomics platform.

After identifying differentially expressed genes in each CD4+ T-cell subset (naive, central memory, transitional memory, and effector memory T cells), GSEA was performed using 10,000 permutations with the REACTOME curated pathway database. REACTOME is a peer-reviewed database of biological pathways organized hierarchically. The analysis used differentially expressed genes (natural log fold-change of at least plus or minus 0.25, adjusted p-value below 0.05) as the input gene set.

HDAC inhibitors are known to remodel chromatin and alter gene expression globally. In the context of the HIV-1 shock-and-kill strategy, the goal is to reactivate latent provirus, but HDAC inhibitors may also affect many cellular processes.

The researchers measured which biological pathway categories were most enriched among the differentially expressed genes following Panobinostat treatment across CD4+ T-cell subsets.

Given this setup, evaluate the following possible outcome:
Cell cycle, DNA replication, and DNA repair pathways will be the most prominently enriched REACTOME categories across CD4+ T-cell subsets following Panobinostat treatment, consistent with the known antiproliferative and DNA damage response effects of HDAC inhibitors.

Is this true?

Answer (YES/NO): NO